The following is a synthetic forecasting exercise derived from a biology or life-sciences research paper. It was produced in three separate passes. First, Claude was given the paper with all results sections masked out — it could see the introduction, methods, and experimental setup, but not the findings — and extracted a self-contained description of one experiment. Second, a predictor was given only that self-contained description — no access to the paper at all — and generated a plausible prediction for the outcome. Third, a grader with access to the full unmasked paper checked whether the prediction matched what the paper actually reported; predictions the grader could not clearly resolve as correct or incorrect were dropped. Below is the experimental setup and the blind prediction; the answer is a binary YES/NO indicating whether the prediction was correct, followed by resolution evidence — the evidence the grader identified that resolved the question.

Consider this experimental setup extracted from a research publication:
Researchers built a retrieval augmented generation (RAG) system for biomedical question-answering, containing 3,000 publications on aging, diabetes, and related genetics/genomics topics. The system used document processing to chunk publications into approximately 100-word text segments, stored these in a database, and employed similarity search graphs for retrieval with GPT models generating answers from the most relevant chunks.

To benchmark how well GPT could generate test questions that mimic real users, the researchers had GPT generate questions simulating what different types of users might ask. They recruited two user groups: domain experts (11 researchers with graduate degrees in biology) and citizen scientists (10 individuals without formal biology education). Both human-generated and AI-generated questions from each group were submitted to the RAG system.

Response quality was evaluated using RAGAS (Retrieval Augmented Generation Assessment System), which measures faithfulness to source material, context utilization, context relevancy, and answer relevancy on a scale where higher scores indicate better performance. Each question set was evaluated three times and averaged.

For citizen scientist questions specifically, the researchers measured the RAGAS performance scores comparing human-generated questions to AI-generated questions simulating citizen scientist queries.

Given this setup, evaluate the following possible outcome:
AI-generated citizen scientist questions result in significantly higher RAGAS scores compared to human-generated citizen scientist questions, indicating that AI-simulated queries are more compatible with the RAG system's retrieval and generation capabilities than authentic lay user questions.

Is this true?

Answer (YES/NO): NO